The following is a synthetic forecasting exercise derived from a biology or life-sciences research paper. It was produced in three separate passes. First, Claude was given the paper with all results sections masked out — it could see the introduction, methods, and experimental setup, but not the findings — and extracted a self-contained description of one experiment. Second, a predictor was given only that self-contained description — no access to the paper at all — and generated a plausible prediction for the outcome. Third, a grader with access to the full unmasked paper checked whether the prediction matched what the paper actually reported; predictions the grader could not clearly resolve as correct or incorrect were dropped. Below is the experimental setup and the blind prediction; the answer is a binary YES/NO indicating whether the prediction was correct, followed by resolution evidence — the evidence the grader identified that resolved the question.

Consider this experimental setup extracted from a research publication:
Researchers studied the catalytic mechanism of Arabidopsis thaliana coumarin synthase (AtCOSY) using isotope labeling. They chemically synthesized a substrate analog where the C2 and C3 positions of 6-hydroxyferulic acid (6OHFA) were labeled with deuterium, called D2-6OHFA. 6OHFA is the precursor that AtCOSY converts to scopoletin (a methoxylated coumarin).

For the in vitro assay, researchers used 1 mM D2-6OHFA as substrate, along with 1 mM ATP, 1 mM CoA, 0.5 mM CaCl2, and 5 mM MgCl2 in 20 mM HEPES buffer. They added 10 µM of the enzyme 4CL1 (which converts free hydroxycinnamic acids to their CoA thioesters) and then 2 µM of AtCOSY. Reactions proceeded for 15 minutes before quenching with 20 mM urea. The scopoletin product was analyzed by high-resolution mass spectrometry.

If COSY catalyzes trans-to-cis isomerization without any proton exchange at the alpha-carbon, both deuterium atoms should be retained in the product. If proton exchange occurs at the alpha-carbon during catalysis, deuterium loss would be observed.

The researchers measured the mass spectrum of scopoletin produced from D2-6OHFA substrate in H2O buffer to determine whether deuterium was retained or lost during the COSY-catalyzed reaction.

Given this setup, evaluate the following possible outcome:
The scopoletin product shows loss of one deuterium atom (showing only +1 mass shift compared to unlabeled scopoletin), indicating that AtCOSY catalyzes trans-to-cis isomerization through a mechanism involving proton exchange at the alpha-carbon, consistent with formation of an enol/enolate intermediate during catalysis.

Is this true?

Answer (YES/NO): YES